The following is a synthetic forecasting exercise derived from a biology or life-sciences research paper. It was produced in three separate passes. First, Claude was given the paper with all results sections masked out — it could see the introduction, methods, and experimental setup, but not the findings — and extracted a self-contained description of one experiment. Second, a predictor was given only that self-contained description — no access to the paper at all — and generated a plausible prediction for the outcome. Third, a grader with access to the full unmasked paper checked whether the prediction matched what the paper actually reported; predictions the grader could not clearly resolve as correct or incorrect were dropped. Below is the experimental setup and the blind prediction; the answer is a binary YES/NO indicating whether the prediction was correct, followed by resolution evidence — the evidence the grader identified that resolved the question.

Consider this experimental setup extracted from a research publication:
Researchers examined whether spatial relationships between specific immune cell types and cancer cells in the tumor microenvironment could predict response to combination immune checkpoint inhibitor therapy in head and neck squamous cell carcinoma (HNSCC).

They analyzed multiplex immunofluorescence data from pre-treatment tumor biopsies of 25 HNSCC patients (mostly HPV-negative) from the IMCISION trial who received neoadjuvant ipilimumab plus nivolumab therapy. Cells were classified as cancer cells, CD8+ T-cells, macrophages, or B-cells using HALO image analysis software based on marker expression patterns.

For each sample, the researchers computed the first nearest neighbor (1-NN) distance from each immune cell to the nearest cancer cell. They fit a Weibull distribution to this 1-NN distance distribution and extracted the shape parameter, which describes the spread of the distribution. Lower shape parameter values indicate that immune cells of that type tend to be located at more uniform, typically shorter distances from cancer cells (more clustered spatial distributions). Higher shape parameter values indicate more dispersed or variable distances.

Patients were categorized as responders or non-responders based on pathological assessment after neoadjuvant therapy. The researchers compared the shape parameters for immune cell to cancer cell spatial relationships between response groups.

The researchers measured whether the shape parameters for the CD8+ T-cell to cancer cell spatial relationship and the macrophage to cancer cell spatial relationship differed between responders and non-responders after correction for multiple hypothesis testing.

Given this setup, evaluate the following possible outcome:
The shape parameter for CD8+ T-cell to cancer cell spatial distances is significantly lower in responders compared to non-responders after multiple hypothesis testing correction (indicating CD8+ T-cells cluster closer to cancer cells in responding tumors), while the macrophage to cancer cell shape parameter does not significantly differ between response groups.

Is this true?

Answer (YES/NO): NO